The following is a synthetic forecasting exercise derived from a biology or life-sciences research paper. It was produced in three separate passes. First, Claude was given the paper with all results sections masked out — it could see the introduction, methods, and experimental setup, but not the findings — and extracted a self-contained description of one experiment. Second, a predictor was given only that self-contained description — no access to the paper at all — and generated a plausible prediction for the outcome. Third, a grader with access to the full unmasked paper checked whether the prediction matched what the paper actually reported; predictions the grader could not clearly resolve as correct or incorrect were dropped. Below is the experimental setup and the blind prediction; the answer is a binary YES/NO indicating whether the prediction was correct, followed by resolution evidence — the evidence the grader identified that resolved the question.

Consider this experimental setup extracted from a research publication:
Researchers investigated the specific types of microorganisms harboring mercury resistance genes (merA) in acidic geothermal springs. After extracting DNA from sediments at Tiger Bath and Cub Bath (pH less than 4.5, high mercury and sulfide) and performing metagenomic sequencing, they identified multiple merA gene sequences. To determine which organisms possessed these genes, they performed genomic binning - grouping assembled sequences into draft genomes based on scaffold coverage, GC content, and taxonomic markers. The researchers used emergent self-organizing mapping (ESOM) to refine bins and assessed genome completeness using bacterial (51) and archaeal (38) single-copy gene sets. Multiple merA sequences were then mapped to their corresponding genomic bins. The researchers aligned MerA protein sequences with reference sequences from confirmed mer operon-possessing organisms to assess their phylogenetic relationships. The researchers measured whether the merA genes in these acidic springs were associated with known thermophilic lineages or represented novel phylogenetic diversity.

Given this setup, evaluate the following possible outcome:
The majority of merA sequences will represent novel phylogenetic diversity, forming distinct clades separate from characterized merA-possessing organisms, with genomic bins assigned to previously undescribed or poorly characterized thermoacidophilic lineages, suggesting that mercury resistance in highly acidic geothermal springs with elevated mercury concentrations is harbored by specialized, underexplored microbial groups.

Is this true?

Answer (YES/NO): NO